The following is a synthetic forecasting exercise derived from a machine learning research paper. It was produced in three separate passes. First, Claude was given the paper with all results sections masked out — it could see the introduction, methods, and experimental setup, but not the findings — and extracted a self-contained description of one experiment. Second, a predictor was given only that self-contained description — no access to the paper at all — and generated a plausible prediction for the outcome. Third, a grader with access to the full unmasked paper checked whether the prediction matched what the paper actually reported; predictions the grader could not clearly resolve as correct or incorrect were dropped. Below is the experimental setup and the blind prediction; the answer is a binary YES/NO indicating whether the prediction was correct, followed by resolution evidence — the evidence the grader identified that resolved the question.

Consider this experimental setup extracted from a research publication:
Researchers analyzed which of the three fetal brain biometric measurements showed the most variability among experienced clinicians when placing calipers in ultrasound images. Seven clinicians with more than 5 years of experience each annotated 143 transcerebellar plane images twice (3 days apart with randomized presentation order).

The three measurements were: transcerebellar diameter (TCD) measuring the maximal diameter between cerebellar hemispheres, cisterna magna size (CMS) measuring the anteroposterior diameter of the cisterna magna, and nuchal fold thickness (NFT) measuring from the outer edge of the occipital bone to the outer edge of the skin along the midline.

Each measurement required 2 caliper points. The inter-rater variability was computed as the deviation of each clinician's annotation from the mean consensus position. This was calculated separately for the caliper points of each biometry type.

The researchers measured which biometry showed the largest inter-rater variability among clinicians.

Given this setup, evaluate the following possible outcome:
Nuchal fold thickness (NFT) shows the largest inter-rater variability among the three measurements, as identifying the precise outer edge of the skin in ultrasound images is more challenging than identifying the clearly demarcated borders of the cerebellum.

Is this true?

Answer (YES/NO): YES